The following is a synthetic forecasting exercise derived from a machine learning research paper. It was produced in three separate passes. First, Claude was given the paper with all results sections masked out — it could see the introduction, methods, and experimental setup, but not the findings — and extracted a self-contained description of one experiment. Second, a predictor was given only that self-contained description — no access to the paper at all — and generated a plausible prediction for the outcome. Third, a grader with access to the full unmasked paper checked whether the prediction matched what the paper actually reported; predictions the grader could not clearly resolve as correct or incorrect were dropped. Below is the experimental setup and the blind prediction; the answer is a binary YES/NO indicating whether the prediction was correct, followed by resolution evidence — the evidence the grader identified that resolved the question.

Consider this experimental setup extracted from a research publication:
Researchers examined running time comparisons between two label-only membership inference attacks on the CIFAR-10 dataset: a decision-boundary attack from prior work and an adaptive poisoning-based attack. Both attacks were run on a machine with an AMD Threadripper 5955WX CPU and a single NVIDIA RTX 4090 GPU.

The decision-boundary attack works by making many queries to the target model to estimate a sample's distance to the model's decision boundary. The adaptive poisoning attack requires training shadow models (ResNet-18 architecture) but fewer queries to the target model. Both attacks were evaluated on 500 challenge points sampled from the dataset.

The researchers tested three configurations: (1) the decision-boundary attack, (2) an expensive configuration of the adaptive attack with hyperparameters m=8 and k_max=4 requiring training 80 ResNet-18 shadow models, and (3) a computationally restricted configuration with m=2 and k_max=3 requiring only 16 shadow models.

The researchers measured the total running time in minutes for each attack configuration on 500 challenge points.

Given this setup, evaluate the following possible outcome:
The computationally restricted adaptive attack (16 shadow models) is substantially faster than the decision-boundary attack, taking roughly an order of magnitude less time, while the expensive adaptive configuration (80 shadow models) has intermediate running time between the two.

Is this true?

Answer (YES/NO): NO